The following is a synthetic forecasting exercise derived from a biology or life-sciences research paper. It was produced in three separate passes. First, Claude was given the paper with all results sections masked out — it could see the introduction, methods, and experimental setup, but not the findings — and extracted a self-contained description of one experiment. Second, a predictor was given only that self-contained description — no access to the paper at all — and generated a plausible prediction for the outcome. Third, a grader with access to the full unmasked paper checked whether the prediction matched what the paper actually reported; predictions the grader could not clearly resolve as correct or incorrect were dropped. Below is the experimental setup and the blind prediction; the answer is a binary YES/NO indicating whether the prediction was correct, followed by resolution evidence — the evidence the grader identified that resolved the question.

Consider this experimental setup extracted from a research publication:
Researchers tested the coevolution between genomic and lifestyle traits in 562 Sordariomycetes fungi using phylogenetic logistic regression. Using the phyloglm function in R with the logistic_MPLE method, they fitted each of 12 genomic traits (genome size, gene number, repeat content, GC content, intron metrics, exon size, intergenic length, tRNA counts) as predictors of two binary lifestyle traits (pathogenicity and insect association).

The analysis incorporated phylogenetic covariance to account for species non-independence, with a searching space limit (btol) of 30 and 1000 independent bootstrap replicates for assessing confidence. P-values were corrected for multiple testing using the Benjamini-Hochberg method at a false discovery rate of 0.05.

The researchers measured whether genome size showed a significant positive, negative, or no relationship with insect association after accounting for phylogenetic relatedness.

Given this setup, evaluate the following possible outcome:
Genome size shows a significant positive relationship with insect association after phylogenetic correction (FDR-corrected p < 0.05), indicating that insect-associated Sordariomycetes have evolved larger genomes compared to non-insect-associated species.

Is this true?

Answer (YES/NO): NO